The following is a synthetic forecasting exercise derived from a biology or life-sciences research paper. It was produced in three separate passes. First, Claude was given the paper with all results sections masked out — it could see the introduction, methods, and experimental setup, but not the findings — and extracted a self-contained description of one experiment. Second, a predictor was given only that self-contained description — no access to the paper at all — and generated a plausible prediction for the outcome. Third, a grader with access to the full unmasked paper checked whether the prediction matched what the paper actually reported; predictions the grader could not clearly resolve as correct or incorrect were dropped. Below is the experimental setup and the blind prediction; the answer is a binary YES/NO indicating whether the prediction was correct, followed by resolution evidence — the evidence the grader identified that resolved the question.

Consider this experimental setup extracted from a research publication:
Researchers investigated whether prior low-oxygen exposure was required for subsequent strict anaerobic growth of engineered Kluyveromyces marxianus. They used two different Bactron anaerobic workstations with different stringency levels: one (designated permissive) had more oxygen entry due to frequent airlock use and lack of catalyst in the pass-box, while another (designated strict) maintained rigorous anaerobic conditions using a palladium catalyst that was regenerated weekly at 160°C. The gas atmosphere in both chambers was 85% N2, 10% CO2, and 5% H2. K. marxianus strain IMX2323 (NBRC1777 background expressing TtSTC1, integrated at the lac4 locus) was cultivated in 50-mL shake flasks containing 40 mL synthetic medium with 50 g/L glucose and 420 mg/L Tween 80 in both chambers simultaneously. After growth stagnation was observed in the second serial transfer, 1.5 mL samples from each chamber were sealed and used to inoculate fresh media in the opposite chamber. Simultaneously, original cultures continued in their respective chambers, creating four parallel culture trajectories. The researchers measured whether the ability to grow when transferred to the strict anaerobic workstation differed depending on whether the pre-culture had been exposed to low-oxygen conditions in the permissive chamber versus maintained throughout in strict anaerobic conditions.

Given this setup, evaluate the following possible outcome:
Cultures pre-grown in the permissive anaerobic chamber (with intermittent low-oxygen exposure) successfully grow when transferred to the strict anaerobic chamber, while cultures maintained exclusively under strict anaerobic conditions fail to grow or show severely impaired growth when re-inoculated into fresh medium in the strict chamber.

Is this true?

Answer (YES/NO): YES